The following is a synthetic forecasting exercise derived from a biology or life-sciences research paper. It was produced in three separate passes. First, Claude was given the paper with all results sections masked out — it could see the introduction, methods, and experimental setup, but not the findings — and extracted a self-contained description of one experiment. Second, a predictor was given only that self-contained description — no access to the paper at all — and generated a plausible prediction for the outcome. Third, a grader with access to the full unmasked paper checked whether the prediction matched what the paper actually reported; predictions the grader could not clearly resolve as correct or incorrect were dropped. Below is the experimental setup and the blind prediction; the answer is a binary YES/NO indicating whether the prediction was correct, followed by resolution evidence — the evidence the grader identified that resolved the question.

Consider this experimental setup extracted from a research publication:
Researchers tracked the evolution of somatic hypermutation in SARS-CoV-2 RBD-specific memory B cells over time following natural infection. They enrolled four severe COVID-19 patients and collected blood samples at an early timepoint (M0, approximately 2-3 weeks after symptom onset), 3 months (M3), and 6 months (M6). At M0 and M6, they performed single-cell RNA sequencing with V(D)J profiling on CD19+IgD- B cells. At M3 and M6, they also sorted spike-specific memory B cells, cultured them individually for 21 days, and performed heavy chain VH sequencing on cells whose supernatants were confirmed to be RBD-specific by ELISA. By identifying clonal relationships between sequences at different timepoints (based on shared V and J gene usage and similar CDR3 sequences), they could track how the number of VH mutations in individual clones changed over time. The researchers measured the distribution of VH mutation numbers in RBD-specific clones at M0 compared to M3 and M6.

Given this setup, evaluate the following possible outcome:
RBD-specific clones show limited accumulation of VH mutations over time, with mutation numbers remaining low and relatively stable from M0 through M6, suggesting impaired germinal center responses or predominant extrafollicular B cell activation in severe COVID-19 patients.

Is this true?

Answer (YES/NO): NO